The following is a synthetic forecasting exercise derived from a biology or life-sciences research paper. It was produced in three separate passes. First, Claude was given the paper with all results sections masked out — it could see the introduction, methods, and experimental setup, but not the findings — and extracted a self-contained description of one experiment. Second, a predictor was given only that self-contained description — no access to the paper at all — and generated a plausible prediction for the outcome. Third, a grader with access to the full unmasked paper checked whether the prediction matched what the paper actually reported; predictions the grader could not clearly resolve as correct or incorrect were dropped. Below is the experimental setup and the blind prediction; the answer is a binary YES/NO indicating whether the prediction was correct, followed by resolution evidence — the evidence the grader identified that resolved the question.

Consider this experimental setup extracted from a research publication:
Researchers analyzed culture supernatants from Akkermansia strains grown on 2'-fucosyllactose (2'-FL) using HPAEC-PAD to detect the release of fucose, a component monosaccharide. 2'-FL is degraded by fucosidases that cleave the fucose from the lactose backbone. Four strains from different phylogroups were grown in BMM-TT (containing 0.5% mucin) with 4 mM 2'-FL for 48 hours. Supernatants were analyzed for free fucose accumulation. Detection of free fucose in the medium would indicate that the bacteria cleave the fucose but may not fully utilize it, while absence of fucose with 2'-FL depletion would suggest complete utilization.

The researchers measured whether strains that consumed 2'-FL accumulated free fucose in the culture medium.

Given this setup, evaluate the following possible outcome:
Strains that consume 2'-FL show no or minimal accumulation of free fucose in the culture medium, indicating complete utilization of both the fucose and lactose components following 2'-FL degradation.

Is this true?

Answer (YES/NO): NO